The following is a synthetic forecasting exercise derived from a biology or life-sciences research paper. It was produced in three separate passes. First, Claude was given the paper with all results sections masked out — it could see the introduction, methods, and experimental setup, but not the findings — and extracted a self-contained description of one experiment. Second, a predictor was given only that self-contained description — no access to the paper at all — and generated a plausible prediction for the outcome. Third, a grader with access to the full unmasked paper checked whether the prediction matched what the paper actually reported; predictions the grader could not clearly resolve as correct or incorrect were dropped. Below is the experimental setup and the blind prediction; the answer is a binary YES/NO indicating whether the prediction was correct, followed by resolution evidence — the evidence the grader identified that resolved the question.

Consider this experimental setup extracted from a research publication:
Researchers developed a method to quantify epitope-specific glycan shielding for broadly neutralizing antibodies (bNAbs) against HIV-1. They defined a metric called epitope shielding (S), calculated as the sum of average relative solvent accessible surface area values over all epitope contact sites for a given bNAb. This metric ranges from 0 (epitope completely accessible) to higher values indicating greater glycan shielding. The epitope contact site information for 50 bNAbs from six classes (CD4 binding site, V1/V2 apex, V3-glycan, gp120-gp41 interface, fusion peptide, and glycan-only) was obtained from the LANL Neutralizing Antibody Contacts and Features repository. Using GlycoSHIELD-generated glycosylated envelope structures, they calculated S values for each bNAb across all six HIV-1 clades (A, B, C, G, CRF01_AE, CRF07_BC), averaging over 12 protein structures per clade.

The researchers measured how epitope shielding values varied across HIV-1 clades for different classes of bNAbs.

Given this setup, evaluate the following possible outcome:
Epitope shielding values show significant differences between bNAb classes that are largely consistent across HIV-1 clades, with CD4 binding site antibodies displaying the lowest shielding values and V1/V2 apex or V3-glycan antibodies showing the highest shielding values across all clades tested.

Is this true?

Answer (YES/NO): NO